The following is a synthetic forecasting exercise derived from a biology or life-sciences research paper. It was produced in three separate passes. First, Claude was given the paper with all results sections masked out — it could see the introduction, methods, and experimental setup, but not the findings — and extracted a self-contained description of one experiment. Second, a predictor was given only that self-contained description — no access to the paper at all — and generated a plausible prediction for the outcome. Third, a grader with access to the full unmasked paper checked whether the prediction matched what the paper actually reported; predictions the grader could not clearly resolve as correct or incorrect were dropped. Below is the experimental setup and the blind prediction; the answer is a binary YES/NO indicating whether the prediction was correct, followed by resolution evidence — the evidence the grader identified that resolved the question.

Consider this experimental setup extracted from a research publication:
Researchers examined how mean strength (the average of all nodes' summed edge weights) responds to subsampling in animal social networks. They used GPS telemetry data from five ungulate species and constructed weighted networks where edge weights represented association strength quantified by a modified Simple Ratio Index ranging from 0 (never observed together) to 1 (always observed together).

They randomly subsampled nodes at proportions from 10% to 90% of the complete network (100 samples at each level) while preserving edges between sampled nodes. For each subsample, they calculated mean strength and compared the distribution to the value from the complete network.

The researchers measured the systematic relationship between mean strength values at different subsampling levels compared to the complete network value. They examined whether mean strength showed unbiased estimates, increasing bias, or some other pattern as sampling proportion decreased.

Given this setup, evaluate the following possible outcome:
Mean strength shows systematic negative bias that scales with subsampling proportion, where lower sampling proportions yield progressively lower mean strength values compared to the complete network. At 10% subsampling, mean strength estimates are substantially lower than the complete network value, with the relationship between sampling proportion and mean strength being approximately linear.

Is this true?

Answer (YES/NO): YES